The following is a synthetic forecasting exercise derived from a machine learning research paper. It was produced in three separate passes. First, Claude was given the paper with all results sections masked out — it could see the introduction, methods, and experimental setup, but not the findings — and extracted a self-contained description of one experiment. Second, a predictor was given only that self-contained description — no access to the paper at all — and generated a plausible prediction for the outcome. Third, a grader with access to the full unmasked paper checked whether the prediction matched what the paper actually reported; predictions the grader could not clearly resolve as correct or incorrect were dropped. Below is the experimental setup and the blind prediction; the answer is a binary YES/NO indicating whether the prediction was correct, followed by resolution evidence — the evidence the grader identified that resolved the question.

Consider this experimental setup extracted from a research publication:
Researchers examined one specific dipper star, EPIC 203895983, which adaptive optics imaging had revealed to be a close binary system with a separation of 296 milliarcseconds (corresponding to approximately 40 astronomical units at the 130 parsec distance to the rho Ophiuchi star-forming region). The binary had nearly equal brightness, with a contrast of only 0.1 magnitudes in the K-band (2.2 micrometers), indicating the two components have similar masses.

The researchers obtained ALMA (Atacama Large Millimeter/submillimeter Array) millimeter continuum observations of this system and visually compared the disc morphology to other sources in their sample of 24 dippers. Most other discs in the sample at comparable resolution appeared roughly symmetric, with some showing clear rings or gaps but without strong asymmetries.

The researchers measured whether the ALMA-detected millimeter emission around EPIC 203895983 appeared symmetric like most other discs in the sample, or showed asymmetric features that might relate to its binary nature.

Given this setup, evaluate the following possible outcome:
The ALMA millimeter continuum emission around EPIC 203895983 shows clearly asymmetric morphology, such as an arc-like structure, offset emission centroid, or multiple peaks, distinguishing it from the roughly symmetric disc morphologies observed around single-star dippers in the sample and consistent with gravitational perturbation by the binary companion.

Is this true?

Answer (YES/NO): YES